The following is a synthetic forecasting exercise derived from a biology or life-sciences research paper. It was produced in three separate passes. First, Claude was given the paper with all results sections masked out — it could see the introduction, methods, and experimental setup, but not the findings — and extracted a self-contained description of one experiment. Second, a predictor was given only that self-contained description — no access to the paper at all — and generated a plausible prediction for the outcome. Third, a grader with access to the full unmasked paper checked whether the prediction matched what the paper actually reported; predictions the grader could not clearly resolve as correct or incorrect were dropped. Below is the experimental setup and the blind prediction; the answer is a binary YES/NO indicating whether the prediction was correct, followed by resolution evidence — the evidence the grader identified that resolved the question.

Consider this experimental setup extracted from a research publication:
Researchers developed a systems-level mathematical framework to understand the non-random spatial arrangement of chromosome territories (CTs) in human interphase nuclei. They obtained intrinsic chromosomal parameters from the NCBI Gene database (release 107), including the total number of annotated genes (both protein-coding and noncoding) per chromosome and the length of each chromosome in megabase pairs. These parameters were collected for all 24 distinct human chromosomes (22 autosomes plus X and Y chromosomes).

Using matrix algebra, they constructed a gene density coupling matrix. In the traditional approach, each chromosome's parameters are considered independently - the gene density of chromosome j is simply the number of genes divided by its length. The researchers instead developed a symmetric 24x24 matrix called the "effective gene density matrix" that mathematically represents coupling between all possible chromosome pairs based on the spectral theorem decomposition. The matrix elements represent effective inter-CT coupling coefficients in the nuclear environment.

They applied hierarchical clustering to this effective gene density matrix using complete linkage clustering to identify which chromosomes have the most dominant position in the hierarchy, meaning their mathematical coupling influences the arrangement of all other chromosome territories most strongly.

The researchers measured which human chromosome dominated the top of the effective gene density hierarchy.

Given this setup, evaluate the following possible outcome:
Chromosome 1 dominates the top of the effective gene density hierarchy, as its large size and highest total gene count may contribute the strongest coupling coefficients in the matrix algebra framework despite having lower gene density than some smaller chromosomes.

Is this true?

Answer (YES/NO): NO